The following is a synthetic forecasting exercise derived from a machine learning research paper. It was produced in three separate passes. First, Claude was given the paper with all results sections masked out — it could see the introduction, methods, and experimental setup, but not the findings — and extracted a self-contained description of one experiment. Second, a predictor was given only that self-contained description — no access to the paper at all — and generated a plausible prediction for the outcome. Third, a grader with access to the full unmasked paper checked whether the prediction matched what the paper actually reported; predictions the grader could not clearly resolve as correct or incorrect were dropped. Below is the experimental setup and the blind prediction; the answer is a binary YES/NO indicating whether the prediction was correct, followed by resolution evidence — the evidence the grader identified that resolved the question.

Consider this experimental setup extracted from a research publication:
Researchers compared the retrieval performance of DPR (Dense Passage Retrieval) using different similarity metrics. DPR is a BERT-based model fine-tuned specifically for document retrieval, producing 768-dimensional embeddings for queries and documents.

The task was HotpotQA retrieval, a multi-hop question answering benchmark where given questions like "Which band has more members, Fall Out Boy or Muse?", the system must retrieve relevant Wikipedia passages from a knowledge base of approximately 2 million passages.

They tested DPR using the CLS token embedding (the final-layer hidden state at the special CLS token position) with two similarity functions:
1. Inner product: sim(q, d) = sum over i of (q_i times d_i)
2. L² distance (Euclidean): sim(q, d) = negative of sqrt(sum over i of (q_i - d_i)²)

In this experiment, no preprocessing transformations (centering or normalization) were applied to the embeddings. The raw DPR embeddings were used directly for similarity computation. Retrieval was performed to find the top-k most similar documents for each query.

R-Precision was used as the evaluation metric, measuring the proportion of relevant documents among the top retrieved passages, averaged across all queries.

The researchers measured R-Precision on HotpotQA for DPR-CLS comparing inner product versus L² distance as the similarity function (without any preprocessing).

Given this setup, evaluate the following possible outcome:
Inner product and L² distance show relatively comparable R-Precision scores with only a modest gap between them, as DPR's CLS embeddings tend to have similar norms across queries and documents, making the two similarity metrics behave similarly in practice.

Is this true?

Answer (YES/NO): NO